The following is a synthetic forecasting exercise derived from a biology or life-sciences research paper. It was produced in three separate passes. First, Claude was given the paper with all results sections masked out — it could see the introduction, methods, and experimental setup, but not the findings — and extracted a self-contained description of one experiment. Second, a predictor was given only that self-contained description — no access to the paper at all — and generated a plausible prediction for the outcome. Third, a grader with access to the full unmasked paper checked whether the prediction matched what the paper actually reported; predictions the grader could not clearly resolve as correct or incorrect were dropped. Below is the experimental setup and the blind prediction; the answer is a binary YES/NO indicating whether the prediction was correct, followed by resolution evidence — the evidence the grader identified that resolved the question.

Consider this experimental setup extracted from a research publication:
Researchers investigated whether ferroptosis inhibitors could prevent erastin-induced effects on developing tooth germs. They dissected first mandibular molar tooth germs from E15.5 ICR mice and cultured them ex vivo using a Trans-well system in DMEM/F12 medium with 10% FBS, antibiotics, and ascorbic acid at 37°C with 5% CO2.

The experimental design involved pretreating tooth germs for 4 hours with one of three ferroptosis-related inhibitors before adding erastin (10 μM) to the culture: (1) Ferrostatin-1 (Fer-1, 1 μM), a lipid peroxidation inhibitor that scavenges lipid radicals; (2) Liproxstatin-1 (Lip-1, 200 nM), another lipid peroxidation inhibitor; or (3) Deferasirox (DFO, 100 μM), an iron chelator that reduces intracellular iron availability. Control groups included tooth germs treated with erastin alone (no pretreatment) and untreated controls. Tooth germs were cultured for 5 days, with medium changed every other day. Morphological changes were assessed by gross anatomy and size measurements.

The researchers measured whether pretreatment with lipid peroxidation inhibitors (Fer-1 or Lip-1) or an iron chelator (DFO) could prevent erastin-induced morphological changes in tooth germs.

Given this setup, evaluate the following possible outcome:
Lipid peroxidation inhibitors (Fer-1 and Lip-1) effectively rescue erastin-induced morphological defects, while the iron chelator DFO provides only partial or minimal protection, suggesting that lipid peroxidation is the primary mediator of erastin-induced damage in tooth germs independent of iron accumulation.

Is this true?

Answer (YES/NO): NO